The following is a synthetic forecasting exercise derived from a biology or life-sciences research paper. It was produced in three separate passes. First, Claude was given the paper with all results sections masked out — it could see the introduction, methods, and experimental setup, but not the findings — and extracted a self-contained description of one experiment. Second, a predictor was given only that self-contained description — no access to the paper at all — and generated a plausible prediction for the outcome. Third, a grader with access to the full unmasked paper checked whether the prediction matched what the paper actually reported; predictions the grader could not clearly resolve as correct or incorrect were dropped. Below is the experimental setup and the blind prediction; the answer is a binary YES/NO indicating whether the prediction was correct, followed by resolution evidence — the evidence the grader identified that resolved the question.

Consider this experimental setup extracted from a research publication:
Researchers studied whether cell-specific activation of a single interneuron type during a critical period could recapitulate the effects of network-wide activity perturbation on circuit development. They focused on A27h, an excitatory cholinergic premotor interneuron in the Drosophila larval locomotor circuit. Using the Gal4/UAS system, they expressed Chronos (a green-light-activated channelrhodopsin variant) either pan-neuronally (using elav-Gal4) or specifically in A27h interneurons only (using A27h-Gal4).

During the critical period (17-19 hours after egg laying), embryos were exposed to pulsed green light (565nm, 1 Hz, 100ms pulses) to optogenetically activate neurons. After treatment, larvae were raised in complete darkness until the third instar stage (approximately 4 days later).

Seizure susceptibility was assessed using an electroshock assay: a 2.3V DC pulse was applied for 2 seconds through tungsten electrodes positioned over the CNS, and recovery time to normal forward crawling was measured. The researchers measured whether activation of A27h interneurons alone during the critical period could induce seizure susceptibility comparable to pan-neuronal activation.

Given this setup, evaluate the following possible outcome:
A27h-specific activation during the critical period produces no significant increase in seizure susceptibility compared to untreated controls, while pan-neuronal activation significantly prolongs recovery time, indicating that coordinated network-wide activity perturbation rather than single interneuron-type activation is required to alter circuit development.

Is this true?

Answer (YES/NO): NO